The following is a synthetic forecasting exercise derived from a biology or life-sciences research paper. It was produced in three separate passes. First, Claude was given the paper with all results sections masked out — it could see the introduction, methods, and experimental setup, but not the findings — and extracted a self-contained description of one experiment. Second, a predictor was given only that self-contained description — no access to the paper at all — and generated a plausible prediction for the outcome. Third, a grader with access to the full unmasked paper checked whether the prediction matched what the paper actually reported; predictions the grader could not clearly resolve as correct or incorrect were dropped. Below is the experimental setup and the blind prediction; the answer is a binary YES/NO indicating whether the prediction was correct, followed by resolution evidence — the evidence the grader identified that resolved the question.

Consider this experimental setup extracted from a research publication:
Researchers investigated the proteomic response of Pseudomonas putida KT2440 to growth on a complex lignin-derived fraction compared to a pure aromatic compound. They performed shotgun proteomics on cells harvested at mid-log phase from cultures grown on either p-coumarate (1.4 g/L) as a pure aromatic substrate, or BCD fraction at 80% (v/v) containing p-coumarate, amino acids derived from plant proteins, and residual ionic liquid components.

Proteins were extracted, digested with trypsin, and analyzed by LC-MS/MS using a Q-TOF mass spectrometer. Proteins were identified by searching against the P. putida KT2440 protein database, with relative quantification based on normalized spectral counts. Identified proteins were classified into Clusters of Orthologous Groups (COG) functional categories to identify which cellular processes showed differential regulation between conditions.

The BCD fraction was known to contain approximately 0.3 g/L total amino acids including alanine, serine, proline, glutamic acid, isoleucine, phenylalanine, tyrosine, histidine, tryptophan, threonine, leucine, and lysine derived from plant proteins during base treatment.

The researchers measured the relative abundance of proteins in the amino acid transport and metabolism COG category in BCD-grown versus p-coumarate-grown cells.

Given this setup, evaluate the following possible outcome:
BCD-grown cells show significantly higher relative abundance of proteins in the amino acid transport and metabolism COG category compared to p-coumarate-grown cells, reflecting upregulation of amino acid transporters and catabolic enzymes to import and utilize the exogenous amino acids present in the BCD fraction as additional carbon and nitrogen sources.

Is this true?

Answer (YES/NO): YES